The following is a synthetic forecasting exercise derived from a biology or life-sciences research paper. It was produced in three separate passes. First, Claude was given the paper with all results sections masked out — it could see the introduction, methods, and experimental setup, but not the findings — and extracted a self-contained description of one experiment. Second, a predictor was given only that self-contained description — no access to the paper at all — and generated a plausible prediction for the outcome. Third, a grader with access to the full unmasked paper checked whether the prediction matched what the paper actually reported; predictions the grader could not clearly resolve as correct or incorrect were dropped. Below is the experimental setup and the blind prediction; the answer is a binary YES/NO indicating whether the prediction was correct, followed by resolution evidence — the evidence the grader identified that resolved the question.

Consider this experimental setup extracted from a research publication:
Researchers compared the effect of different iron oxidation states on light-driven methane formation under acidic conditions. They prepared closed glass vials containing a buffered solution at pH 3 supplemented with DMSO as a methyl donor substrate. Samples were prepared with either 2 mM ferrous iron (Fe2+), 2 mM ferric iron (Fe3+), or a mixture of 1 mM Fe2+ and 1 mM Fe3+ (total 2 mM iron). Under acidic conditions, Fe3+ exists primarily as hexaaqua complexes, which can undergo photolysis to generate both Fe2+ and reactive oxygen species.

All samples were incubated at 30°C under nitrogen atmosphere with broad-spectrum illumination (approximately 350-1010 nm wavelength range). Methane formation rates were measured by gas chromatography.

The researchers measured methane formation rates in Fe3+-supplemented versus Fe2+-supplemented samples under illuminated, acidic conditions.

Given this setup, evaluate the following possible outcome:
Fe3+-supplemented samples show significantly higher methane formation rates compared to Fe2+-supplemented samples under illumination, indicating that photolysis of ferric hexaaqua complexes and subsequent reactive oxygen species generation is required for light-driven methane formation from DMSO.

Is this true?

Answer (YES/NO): NO